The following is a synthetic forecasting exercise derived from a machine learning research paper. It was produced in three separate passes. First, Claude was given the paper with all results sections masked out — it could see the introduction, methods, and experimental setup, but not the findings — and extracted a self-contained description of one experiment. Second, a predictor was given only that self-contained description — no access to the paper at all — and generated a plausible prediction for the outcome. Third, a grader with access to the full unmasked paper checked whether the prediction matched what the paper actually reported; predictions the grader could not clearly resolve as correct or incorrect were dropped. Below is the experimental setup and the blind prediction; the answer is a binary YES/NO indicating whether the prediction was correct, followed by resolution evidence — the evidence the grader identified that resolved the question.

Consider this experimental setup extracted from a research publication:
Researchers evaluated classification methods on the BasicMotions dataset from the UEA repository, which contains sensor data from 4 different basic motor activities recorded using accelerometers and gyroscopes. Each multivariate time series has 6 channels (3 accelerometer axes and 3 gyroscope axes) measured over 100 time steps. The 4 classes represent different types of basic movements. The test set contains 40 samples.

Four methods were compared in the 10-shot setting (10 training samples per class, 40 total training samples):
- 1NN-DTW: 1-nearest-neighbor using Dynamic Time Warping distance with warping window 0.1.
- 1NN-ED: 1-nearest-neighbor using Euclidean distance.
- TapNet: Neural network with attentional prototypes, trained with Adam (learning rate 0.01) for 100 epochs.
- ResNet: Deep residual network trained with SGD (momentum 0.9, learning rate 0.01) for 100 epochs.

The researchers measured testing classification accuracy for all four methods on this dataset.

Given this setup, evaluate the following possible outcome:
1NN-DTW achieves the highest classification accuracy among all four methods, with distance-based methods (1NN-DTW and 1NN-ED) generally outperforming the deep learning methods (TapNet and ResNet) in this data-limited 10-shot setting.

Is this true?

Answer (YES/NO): NO